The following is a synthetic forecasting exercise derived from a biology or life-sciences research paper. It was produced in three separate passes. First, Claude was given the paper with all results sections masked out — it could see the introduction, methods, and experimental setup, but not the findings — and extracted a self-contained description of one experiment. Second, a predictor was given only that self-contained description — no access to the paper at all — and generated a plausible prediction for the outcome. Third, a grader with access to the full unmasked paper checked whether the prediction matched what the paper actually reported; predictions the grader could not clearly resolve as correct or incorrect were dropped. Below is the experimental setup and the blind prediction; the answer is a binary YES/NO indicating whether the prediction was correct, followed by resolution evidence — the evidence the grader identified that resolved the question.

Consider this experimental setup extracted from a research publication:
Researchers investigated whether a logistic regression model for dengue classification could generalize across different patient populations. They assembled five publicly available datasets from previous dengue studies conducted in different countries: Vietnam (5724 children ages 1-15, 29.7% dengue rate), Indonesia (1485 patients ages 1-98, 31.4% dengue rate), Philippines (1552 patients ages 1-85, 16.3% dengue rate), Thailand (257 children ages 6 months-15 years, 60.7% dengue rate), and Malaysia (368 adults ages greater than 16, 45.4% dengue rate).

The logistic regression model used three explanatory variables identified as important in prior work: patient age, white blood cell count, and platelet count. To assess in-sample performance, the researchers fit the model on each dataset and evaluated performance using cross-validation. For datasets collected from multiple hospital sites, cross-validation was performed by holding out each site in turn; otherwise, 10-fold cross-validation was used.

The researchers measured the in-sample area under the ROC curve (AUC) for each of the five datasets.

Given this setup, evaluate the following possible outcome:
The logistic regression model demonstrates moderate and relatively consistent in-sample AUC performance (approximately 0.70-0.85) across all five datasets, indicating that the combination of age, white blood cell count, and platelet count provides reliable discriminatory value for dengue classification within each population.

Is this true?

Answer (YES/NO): NO